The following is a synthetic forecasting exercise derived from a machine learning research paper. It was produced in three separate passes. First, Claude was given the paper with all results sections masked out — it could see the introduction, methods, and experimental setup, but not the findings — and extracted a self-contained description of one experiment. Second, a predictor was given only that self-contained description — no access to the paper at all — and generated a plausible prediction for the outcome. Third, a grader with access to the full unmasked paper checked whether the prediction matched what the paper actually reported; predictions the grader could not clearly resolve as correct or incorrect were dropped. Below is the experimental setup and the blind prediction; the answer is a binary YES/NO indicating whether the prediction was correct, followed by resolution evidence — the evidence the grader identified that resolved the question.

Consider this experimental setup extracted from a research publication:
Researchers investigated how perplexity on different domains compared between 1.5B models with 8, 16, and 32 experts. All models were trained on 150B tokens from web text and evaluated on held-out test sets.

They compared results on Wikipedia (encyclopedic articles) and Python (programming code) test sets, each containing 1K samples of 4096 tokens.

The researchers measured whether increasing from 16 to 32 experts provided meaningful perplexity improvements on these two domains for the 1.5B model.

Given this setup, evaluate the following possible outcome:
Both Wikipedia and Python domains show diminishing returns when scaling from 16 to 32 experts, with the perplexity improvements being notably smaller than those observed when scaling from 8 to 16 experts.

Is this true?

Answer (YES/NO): YES